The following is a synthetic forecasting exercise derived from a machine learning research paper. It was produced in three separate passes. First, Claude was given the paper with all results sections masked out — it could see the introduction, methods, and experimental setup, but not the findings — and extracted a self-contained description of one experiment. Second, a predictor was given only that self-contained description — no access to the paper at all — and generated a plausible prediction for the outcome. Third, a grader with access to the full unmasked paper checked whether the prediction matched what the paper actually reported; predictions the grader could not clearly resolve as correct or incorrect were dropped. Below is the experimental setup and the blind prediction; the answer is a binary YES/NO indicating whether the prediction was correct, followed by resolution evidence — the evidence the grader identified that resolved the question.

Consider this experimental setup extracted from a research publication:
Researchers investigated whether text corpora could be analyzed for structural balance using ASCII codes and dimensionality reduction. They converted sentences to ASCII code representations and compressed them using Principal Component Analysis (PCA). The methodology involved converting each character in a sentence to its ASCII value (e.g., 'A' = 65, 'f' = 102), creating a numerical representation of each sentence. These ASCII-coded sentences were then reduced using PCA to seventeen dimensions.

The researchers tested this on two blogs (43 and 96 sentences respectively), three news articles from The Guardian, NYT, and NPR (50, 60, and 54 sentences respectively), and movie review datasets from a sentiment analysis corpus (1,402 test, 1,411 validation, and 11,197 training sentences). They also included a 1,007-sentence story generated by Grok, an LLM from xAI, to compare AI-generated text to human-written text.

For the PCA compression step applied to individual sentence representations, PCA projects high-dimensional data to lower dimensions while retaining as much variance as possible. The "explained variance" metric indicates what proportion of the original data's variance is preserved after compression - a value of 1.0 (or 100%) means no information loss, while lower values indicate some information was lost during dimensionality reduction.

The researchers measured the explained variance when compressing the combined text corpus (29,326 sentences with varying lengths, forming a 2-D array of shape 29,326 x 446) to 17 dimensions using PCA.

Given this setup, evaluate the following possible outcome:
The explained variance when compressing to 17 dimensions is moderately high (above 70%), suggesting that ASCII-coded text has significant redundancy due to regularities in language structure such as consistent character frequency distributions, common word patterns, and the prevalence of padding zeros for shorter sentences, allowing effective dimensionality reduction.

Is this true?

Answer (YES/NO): NO